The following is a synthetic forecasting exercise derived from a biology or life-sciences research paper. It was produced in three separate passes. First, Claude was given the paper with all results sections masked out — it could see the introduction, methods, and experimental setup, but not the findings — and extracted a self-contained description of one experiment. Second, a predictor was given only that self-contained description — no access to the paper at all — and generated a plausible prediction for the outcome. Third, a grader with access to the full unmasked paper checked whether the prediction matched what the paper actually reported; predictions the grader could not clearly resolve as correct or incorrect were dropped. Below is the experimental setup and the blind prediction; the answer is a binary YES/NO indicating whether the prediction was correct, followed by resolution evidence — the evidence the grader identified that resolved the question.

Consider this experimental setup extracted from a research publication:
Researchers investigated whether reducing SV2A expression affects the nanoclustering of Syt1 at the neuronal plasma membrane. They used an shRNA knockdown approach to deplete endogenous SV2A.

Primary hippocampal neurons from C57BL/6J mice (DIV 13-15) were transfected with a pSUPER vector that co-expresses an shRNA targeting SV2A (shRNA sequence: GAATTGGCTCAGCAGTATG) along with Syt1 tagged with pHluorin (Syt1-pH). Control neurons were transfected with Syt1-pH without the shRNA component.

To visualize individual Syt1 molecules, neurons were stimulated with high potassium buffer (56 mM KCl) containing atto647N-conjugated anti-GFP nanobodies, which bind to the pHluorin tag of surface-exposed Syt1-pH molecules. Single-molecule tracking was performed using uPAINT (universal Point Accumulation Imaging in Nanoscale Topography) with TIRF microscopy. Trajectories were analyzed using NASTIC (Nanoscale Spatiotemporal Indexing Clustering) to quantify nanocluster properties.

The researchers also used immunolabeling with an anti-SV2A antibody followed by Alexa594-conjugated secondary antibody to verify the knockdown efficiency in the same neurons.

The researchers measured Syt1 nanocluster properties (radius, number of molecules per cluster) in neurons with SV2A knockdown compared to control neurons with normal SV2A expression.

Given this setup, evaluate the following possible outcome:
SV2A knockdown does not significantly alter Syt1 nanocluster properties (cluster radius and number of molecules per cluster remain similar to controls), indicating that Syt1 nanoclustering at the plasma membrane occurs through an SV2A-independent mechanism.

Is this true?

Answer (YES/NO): NO